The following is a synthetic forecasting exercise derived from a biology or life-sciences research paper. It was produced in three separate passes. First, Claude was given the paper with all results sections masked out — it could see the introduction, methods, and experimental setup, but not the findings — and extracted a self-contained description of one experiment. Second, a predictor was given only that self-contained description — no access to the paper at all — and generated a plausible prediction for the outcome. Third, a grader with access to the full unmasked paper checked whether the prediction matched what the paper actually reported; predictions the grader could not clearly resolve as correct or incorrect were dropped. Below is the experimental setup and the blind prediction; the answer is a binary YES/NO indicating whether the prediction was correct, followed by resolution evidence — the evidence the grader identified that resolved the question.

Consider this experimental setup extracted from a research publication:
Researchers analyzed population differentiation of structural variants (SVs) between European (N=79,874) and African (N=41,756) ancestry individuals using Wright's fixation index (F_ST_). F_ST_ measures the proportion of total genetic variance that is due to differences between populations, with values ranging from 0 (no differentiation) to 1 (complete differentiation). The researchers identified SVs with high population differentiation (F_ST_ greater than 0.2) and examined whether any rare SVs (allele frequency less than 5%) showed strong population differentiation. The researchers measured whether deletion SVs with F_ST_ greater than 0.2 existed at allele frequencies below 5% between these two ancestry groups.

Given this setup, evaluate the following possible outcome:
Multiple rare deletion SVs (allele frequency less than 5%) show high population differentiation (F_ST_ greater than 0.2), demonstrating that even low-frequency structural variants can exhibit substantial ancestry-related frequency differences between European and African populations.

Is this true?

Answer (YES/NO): NO